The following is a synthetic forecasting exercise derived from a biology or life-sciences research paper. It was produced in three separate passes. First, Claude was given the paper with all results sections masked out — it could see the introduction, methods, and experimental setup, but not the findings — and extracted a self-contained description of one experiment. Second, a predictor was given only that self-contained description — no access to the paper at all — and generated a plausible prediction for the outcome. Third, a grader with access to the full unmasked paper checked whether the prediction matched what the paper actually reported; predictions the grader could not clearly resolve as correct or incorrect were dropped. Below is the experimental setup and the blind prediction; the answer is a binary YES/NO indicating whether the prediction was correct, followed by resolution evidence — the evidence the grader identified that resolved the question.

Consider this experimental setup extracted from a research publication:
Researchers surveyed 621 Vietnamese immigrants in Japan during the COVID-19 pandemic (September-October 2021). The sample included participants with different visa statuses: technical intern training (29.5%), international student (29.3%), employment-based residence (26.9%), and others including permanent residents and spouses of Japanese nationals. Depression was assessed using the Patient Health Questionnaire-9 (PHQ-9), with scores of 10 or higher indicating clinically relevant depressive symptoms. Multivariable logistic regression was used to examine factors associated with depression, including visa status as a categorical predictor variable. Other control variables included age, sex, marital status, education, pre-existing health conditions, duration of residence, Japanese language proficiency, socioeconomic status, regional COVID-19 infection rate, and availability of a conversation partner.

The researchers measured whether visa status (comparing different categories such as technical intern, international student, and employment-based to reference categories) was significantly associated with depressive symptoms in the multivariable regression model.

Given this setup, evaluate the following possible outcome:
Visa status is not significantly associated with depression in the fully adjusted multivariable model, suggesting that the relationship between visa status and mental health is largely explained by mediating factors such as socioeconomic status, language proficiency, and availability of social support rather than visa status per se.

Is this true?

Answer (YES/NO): YES